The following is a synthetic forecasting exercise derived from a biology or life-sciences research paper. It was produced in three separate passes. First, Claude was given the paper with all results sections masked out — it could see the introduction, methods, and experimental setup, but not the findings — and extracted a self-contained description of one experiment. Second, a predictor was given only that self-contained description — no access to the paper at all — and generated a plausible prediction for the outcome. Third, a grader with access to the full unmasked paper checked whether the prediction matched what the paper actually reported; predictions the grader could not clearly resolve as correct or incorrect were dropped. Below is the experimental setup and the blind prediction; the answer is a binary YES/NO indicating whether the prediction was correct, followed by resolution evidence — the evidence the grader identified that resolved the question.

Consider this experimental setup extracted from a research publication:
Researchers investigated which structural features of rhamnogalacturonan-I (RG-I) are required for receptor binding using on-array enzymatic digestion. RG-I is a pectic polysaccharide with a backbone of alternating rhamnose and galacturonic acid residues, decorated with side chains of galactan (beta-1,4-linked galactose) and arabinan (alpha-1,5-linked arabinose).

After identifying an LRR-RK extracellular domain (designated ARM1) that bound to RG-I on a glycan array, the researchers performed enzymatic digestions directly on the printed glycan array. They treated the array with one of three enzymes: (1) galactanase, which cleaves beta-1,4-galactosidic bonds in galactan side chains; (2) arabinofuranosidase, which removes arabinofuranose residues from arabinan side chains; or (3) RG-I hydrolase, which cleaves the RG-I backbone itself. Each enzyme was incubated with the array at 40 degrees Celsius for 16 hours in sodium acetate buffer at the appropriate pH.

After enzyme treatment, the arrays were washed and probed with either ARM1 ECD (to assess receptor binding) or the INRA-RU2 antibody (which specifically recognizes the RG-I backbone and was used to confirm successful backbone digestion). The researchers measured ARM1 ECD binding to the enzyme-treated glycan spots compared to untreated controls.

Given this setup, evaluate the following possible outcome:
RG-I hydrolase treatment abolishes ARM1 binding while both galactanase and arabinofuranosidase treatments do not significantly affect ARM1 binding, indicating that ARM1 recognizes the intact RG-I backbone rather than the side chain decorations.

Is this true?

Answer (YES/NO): YES